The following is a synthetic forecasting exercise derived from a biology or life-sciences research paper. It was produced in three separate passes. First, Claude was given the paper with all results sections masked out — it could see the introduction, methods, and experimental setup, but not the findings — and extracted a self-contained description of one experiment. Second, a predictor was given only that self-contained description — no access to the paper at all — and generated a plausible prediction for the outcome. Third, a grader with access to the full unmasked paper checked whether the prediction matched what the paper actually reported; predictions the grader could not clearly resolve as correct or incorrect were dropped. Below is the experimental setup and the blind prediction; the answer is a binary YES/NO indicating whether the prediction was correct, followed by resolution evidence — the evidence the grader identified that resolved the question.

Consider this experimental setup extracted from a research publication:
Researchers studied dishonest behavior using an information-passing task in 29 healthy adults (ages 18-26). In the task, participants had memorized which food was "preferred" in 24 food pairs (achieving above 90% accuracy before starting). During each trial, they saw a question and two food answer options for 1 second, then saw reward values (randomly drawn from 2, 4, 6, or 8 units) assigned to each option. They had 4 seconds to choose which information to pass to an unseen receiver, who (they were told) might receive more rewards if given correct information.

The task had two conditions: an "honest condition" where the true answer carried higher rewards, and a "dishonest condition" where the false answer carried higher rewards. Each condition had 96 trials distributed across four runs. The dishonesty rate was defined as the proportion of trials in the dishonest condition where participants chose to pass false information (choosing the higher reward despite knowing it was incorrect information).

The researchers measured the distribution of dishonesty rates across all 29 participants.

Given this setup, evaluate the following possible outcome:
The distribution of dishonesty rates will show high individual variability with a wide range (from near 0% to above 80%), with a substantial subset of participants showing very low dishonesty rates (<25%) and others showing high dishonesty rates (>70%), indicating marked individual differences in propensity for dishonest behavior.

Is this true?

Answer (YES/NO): NO